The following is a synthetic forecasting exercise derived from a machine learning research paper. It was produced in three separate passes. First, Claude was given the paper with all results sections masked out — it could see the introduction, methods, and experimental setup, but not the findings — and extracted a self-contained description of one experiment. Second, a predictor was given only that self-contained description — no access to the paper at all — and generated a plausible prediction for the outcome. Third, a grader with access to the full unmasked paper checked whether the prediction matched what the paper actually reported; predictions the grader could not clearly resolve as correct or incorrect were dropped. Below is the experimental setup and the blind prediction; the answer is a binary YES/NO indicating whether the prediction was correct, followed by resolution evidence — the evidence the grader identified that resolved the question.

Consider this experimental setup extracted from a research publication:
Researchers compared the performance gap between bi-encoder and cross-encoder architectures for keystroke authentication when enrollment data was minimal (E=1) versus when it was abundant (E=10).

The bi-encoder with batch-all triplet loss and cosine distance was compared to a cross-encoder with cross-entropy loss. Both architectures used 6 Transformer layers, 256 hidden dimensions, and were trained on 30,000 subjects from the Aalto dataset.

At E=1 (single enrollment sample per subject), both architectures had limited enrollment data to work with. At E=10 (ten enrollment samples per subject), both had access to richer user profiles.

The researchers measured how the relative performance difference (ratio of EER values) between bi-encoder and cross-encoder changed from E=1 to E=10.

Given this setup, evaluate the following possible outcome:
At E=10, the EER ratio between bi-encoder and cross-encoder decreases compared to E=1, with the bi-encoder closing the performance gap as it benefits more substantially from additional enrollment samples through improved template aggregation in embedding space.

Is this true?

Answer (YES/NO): NO